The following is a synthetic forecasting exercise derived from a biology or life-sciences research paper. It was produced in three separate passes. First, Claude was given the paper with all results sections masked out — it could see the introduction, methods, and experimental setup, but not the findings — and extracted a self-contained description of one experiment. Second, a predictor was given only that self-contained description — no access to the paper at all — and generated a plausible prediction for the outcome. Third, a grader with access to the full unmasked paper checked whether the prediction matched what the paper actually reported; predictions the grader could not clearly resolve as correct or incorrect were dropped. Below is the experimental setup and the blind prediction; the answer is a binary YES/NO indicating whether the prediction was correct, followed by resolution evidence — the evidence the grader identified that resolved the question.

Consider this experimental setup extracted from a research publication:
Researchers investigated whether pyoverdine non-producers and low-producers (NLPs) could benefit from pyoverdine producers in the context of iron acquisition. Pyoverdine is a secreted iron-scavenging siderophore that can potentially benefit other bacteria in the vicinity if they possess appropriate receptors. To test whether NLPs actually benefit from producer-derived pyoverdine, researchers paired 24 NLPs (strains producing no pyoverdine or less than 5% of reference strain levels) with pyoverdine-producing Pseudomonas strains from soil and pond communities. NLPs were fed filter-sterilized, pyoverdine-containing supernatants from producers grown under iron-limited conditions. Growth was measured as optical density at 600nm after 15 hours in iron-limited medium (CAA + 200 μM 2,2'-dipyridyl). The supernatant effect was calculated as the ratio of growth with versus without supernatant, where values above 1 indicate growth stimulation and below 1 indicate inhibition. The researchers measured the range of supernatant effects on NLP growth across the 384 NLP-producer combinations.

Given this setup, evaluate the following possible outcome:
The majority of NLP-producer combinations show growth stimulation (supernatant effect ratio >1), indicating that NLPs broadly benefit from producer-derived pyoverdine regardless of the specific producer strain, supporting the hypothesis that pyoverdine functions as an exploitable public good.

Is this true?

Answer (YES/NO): NO